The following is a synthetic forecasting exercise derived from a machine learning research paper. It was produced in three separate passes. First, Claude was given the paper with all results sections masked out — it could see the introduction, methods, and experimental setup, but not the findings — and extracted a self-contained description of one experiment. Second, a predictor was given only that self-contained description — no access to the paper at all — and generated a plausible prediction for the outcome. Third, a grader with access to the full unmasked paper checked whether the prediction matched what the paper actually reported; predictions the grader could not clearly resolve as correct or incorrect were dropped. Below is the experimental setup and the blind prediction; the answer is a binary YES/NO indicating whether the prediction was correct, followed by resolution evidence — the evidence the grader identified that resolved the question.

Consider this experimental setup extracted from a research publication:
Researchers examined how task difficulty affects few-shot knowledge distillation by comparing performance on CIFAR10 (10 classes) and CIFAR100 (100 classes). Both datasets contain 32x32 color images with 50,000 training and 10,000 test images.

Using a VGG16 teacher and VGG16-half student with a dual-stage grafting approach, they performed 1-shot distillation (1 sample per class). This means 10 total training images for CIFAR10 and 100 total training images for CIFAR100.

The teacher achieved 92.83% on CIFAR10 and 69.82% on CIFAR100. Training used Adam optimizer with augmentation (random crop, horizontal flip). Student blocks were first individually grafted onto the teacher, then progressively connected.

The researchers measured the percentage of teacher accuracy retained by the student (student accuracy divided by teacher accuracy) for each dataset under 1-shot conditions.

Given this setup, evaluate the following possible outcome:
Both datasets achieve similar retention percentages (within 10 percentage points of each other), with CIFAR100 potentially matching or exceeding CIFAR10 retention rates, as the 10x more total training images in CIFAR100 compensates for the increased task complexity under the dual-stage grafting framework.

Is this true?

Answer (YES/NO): NO